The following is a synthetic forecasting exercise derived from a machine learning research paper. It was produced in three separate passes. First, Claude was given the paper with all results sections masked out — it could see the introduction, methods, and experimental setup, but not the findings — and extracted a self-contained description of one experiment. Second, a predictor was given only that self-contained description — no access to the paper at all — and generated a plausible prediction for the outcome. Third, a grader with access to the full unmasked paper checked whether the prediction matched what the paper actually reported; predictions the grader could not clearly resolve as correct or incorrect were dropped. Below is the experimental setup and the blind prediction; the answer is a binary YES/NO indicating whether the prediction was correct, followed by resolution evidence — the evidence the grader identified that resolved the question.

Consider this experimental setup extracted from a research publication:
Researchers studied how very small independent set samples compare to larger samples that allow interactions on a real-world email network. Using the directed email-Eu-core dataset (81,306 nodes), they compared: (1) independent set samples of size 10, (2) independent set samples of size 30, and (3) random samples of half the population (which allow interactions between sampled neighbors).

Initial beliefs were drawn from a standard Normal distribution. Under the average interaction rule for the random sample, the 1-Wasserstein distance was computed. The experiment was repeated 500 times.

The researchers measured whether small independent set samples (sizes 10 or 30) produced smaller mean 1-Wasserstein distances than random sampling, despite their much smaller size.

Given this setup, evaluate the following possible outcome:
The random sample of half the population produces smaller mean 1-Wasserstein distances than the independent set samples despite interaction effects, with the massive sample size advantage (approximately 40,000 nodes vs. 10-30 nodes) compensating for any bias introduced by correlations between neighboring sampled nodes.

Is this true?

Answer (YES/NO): NO